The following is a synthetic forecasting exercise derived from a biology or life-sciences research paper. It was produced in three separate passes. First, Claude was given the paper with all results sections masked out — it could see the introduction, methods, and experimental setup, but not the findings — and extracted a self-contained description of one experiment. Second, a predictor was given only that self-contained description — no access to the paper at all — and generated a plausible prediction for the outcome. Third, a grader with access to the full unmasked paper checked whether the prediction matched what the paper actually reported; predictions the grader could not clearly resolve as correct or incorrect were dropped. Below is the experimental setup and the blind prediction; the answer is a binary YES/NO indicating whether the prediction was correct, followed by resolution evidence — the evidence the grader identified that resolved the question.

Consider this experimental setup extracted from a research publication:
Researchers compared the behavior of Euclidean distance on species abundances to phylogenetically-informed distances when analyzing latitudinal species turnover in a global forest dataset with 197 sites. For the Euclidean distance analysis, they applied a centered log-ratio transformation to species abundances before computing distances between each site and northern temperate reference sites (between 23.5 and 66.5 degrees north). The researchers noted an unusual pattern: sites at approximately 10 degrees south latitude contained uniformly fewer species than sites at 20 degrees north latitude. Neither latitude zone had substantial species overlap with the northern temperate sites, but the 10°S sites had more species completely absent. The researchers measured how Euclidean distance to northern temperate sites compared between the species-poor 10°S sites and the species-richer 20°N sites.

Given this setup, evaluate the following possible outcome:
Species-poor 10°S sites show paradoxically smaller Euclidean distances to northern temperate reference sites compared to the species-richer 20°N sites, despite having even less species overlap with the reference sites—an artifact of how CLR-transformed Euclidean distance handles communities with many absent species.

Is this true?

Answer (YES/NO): YES